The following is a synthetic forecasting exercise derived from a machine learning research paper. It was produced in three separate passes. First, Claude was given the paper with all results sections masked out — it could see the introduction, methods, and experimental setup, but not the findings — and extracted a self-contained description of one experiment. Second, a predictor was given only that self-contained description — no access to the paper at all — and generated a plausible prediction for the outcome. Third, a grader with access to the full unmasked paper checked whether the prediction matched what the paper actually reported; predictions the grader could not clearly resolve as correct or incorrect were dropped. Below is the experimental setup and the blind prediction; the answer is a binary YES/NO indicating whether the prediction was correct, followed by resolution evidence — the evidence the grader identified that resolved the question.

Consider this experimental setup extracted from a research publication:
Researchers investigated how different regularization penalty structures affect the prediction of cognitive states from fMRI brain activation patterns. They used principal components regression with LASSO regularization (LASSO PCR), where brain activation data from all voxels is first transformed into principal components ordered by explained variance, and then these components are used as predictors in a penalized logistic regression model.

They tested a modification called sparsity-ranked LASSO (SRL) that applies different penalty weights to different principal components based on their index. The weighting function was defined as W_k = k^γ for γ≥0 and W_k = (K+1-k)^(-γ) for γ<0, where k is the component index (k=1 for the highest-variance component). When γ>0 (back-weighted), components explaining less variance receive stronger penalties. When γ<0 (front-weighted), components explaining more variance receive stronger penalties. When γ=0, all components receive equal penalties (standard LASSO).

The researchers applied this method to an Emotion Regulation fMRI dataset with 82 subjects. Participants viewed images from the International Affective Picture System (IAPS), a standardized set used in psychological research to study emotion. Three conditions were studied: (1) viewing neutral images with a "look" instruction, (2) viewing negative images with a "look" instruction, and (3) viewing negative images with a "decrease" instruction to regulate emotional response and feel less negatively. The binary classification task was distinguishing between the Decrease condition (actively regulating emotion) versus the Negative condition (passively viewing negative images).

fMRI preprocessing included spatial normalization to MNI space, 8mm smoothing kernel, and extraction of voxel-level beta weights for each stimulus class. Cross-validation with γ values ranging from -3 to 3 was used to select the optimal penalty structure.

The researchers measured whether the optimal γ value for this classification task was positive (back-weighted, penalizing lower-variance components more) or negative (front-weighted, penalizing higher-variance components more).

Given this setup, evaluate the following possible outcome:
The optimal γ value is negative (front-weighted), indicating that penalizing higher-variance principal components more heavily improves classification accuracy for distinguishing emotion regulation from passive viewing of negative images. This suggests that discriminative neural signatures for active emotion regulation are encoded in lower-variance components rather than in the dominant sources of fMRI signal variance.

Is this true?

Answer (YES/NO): NO